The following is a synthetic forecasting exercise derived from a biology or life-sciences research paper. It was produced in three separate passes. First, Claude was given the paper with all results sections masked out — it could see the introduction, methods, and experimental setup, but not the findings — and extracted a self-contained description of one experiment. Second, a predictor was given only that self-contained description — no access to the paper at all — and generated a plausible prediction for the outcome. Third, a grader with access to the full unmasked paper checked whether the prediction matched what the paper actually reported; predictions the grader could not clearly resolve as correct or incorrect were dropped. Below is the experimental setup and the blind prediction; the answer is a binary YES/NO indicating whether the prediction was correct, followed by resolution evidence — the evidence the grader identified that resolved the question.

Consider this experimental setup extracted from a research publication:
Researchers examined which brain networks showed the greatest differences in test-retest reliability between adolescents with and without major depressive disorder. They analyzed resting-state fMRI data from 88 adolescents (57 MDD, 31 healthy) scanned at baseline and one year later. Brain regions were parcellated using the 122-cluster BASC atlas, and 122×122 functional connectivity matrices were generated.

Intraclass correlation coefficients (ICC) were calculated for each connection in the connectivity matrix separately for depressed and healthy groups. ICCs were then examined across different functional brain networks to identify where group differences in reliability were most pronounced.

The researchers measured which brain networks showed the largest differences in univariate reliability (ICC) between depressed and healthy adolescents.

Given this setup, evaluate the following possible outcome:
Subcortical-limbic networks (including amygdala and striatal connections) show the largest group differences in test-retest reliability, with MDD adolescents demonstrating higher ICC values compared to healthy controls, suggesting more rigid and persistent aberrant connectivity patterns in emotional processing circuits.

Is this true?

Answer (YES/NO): NO